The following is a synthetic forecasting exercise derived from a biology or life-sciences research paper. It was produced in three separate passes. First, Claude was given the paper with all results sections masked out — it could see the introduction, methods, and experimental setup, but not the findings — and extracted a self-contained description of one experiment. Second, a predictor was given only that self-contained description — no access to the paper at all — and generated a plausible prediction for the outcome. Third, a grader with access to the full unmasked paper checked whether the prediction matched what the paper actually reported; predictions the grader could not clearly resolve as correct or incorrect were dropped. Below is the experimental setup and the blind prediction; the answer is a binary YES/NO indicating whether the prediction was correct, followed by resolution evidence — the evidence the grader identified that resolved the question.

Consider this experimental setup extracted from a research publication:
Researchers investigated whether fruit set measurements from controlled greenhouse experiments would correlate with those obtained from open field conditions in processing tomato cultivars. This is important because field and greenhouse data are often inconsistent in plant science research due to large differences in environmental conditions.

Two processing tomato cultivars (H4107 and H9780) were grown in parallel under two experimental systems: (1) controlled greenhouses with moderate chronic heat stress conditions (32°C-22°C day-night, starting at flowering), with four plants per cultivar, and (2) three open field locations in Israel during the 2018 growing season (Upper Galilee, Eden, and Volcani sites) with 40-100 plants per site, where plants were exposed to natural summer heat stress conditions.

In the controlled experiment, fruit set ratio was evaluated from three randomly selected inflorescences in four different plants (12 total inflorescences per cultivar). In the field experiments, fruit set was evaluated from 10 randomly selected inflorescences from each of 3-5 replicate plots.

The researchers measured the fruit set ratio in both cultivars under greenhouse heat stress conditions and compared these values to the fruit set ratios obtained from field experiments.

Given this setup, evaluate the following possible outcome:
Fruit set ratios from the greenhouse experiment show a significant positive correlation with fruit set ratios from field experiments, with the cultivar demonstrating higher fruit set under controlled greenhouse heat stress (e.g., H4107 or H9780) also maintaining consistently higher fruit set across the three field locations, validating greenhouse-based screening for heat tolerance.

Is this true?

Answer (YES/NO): YES